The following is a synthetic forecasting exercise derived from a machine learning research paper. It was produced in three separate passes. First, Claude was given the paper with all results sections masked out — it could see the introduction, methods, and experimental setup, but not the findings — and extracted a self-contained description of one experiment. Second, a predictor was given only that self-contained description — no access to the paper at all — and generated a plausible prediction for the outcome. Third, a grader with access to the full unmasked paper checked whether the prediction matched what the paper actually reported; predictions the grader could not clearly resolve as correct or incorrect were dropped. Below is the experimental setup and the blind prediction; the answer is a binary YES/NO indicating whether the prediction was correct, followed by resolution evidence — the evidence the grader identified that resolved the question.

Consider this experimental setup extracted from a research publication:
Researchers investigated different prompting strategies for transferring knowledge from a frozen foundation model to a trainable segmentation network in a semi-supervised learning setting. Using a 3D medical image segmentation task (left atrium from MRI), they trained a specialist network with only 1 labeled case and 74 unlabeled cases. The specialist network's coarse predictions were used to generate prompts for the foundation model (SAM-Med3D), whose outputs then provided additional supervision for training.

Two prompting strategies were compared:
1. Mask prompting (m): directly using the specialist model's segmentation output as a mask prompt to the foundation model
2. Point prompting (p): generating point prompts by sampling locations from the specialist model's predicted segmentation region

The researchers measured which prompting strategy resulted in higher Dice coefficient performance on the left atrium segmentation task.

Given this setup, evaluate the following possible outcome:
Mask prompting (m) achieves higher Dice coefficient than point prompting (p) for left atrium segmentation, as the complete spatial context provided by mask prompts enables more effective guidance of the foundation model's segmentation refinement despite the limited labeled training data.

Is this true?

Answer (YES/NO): YES